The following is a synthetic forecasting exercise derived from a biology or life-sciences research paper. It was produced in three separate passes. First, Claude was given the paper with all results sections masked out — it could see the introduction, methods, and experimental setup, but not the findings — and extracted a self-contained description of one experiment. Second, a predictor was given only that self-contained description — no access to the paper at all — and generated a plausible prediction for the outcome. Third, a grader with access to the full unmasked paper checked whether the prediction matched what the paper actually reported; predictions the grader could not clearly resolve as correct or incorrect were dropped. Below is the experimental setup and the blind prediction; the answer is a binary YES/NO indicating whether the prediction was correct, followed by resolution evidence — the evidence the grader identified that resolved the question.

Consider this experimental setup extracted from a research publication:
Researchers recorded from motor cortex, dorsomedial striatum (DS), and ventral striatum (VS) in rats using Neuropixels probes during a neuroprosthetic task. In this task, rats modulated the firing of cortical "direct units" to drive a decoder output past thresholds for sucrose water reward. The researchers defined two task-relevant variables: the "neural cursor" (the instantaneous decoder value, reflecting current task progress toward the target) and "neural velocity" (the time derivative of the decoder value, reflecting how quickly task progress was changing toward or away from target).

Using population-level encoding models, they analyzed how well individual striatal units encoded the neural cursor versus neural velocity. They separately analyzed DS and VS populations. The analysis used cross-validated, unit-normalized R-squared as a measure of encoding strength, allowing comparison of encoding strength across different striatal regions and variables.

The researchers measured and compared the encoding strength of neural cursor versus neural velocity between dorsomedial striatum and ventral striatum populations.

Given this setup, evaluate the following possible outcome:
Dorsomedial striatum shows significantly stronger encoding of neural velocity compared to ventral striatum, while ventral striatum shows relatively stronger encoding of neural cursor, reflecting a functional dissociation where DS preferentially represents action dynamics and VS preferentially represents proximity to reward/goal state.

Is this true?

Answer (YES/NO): YES